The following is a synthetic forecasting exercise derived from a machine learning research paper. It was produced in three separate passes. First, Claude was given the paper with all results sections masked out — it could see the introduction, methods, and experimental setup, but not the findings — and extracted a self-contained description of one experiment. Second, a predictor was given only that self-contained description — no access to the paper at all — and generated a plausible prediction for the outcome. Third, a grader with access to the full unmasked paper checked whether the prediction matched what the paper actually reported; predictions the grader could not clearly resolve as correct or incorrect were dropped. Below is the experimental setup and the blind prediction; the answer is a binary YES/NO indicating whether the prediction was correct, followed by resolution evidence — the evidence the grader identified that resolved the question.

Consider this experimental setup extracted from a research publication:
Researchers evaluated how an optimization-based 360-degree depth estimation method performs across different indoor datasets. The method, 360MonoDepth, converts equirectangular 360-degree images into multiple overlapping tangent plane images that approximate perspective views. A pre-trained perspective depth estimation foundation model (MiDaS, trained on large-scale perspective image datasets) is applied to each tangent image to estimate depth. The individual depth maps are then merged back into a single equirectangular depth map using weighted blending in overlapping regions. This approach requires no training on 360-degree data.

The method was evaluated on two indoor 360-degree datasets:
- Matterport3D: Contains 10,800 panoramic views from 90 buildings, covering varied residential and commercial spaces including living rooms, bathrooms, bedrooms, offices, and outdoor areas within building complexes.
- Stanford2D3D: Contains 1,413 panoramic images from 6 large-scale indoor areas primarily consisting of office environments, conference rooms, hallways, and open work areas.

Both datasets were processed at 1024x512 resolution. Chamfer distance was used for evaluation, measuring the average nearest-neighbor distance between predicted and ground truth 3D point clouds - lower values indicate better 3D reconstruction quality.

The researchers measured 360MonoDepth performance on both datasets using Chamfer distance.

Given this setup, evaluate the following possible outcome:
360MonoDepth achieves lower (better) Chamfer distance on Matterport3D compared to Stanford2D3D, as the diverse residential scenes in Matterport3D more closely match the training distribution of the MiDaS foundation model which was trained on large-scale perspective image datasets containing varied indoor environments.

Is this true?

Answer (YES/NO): NO